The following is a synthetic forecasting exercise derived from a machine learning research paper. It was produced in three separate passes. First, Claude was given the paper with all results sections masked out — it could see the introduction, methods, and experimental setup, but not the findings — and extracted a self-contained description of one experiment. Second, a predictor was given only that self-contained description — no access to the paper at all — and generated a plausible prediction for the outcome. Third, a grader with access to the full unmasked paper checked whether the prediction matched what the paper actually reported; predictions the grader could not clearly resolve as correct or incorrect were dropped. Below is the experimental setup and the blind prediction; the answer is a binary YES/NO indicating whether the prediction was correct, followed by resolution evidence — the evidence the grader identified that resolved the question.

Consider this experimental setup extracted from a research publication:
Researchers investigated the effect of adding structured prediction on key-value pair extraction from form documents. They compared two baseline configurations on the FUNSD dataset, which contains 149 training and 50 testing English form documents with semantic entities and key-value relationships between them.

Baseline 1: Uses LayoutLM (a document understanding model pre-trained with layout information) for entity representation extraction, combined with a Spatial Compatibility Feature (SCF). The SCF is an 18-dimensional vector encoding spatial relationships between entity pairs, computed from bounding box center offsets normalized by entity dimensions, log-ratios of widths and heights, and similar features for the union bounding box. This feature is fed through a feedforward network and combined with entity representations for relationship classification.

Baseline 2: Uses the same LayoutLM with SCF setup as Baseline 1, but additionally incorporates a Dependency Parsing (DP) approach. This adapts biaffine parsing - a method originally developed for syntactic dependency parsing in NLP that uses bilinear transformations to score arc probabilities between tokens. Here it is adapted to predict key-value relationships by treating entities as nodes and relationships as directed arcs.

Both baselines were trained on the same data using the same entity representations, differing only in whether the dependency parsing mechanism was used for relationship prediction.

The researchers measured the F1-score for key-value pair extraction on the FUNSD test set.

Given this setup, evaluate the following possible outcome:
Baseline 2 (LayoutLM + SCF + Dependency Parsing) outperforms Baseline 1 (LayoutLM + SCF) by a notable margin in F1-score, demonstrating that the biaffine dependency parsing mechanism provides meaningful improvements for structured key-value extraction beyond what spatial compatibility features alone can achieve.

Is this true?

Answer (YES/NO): YES